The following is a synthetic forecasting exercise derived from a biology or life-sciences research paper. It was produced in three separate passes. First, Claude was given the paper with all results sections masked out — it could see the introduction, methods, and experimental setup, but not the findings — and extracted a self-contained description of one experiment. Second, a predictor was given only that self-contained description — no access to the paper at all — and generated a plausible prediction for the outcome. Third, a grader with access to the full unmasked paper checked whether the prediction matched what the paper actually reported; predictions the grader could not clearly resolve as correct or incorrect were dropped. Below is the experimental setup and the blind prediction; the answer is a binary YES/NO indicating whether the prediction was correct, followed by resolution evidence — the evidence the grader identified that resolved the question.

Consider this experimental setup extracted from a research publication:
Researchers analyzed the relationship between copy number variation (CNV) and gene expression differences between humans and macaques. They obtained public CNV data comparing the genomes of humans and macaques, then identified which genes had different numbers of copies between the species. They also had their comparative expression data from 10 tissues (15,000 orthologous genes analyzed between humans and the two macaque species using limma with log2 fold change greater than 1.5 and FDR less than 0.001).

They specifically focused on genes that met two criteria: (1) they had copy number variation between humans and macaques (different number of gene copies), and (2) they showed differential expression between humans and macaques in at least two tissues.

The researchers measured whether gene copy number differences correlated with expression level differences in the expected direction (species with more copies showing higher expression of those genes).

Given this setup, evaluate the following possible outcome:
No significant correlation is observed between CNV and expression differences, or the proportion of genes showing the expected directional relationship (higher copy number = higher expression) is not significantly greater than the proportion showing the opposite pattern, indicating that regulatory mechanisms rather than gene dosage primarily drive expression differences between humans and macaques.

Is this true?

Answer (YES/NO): NO